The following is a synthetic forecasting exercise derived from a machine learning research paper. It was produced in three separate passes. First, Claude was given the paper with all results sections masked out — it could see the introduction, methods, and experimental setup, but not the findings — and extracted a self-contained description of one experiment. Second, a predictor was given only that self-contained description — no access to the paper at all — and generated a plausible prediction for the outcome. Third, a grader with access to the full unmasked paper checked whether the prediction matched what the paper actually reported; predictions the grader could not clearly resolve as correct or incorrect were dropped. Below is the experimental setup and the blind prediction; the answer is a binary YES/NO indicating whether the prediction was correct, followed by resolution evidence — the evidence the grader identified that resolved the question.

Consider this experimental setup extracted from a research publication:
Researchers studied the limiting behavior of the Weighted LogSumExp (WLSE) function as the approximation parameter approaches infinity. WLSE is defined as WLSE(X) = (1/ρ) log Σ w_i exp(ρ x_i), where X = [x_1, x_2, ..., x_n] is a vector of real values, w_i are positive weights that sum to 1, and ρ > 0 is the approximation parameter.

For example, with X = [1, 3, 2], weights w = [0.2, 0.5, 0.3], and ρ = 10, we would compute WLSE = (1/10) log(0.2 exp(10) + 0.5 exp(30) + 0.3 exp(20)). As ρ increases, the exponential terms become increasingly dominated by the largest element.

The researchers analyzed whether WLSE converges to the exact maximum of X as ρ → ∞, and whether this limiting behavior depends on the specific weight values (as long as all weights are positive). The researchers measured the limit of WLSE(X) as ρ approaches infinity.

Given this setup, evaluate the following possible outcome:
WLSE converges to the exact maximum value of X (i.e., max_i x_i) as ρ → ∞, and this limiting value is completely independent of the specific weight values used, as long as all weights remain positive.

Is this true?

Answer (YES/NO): YES